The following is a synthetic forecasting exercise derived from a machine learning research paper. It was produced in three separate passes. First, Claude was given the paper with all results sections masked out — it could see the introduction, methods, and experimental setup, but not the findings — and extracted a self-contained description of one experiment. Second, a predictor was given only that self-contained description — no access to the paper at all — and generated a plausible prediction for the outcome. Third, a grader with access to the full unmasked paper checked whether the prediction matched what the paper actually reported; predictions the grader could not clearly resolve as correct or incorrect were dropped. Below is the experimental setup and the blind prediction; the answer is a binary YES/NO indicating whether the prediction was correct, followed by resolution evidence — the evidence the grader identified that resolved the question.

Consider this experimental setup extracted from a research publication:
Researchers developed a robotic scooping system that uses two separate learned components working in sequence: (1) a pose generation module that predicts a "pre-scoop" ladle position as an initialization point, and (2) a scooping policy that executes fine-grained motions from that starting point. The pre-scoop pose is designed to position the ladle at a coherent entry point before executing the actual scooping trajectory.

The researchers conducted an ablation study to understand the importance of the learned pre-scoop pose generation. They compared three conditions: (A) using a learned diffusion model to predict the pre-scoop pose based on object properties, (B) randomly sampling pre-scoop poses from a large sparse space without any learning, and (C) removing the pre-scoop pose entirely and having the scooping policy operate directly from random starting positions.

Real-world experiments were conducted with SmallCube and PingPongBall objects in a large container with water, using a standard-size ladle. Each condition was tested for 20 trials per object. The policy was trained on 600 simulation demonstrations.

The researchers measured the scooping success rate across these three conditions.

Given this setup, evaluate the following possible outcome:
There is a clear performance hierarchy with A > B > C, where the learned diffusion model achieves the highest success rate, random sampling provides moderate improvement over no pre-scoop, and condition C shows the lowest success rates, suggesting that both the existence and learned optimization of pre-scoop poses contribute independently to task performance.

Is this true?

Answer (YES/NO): NO